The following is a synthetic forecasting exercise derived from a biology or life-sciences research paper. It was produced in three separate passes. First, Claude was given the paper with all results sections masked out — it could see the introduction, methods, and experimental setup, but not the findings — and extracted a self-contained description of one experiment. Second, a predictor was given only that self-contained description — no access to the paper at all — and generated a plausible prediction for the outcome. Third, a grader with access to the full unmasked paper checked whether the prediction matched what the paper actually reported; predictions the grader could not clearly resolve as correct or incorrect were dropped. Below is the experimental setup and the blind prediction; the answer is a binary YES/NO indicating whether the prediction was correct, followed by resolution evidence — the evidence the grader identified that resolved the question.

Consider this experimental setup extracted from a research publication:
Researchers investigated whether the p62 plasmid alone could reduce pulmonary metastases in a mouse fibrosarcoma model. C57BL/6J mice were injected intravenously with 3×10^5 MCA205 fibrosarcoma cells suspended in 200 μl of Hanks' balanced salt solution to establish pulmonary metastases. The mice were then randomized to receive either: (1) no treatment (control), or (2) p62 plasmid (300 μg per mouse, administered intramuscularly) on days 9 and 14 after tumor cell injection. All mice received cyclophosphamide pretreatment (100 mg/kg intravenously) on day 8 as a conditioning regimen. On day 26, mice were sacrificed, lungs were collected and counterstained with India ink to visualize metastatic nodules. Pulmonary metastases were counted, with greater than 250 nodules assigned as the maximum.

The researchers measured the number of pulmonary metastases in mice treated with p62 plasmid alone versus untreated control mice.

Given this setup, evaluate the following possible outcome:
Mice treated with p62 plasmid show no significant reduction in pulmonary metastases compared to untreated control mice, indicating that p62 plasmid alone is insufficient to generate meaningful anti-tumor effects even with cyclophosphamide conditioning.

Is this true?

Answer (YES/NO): YES